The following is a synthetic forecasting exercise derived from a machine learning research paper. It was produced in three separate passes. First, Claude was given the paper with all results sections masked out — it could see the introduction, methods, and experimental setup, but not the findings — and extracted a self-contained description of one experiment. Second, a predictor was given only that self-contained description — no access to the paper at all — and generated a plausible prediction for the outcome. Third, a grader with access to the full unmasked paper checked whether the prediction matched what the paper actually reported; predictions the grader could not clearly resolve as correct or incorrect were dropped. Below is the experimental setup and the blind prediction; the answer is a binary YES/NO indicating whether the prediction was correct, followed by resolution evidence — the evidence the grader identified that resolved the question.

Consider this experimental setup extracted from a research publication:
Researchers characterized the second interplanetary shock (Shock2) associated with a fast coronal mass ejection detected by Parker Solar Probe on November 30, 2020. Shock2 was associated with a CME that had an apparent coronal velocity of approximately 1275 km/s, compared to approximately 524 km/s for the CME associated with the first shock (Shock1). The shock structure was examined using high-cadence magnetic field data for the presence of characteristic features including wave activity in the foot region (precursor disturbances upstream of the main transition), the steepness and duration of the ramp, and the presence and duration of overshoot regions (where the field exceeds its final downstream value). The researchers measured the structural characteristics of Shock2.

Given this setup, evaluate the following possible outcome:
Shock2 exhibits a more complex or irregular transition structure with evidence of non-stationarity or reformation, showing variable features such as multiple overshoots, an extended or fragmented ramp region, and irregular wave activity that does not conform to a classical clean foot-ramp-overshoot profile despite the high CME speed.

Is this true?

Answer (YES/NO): NO